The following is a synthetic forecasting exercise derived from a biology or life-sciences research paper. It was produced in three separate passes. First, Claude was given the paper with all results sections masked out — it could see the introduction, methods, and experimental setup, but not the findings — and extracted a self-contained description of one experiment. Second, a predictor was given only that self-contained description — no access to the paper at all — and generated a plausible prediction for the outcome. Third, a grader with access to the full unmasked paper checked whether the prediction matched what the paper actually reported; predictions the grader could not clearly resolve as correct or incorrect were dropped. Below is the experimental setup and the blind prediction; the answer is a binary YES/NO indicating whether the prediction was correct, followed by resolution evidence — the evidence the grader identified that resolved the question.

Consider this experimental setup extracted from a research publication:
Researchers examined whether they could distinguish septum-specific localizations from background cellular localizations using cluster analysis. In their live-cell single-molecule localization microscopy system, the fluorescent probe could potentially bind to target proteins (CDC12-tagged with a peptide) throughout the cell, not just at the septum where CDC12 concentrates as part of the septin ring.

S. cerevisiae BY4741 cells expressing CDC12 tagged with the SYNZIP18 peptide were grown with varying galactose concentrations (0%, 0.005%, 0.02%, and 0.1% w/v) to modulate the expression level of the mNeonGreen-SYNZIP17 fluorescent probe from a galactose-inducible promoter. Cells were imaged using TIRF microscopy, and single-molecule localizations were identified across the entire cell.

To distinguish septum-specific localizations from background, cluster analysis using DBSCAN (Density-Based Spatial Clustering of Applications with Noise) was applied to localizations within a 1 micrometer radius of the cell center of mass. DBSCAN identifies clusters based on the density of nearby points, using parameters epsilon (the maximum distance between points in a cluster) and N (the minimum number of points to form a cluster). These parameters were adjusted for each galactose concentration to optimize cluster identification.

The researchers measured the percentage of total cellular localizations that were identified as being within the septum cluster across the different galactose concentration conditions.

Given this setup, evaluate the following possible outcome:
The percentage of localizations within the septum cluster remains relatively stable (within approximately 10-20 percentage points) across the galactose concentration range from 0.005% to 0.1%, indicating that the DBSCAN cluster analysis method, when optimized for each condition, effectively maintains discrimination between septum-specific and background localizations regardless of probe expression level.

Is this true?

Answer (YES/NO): NO